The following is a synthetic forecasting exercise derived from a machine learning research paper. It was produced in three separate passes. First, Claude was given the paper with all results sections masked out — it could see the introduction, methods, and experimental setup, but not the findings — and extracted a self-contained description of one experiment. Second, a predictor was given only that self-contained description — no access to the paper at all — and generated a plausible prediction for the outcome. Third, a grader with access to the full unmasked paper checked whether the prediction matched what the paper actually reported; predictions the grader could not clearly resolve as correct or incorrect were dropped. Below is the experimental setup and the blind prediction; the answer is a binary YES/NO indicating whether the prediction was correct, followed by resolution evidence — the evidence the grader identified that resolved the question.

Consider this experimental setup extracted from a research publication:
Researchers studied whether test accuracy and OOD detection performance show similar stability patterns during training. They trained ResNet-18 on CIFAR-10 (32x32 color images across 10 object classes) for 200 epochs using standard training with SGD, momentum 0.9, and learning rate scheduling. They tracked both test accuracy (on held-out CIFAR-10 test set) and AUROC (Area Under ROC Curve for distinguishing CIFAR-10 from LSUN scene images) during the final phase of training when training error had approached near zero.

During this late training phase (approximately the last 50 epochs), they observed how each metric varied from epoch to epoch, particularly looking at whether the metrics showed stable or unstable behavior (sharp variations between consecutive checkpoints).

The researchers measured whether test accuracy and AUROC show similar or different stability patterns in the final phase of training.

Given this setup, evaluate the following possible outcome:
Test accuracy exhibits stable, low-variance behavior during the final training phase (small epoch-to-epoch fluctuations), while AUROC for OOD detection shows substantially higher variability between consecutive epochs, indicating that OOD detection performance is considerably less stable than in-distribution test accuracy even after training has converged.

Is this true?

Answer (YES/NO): YES